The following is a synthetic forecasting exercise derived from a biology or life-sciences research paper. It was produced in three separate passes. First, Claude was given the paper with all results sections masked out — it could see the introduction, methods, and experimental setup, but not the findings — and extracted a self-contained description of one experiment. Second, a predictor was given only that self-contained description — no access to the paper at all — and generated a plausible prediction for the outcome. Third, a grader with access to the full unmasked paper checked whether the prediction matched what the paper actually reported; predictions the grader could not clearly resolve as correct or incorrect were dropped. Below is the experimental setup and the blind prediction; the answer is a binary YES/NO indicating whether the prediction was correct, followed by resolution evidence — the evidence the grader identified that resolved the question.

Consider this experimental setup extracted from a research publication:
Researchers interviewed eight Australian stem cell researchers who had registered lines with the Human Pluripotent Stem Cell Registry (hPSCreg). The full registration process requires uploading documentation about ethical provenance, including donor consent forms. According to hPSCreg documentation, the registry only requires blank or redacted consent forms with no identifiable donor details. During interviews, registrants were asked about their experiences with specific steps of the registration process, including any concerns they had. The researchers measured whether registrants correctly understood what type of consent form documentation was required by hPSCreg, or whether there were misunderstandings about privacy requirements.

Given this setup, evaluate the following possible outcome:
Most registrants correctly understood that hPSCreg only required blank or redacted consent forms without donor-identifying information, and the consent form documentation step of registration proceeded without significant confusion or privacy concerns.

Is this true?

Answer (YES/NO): NO